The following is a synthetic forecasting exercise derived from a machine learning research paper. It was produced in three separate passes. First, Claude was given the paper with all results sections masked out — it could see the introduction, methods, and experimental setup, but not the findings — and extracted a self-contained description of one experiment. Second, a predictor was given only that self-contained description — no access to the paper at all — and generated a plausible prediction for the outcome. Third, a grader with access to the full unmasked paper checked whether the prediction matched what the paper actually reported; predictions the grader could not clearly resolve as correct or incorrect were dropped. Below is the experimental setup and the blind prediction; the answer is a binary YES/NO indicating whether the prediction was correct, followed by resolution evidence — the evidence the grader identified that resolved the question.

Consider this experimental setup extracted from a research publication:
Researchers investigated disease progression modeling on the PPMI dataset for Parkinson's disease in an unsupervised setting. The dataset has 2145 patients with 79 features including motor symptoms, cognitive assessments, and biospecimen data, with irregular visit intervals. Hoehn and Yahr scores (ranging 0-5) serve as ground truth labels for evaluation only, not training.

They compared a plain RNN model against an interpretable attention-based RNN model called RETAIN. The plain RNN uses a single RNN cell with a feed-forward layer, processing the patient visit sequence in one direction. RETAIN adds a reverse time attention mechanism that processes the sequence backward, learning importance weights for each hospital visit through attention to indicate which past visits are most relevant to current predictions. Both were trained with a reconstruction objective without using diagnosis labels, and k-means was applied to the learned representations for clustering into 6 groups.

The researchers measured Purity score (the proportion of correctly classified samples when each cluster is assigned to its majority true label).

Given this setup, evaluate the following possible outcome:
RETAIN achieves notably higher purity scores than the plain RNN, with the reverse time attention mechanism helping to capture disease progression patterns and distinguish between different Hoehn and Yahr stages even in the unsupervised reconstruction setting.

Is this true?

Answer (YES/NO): NO